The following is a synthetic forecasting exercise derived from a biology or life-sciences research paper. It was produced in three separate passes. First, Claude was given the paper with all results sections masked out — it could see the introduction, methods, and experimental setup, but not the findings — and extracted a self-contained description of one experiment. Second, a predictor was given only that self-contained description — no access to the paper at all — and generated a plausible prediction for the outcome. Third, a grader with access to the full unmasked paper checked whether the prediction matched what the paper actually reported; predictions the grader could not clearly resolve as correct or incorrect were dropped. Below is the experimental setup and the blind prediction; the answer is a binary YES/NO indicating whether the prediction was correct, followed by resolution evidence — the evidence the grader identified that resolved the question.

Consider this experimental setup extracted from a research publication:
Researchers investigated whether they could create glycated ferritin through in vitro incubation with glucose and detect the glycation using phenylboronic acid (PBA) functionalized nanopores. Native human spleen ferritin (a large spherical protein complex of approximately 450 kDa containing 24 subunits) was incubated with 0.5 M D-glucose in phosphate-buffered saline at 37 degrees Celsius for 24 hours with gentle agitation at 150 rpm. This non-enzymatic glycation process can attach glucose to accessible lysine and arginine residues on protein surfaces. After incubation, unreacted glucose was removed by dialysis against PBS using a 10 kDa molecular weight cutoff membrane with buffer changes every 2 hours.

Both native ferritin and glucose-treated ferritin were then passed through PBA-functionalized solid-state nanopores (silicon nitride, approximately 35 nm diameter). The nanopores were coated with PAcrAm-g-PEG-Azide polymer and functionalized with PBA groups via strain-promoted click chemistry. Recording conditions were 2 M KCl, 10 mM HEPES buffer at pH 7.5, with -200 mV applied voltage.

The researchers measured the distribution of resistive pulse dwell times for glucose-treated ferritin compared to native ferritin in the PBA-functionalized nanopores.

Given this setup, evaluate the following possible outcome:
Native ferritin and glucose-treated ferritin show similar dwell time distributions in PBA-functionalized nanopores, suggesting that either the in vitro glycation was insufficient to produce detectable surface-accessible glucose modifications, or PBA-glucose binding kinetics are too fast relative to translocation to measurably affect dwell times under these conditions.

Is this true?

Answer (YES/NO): NO